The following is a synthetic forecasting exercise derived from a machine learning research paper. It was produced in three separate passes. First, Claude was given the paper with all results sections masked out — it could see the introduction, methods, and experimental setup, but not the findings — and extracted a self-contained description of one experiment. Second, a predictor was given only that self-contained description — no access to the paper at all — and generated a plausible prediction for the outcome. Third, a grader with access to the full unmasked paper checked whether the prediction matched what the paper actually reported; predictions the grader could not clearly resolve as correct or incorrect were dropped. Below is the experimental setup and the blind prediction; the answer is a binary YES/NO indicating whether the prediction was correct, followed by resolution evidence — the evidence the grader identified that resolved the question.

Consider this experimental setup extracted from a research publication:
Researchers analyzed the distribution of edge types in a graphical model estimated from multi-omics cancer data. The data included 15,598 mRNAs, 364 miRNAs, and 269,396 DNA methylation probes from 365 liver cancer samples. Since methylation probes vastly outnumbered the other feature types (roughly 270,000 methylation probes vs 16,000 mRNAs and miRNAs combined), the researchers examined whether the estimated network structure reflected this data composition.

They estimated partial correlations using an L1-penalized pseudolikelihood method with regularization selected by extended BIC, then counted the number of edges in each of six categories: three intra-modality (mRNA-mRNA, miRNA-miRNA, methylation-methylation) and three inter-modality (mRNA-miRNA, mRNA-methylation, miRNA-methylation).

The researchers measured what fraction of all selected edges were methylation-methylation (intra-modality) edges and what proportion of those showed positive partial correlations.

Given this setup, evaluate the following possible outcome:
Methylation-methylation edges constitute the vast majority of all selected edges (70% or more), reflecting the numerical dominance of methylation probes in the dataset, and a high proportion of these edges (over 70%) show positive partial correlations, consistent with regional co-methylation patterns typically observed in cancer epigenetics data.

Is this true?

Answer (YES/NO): YES